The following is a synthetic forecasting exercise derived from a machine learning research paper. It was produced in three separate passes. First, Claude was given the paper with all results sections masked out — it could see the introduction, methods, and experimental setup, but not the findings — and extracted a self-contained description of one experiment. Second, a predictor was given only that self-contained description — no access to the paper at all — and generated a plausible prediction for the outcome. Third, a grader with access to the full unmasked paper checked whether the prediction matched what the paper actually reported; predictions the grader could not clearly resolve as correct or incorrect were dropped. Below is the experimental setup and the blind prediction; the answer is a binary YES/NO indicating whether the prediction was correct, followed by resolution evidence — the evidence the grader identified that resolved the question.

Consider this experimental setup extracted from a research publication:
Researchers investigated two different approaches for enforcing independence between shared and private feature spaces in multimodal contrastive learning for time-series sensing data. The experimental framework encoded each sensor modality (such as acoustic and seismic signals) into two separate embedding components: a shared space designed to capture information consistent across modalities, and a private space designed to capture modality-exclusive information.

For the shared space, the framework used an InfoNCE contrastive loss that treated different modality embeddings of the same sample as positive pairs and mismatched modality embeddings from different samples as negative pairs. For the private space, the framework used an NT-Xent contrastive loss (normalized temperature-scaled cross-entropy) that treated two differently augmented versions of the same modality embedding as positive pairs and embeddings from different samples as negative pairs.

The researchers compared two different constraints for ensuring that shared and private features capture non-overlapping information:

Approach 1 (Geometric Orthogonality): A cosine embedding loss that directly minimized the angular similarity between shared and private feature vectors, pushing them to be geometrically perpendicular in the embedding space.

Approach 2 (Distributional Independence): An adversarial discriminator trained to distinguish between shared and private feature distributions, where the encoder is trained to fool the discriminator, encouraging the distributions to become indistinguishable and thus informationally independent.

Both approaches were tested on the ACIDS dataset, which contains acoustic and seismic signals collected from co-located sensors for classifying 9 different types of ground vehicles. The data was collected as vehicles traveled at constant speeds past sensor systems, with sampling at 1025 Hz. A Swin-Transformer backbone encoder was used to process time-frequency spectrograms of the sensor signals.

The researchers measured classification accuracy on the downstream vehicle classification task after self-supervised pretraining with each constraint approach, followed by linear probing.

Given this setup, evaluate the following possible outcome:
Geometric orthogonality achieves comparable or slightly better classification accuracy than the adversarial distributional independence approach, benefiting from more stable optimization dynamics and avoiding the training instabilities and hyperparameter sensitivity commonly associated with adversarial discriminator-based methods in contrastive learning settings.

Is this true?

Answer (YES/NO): NO